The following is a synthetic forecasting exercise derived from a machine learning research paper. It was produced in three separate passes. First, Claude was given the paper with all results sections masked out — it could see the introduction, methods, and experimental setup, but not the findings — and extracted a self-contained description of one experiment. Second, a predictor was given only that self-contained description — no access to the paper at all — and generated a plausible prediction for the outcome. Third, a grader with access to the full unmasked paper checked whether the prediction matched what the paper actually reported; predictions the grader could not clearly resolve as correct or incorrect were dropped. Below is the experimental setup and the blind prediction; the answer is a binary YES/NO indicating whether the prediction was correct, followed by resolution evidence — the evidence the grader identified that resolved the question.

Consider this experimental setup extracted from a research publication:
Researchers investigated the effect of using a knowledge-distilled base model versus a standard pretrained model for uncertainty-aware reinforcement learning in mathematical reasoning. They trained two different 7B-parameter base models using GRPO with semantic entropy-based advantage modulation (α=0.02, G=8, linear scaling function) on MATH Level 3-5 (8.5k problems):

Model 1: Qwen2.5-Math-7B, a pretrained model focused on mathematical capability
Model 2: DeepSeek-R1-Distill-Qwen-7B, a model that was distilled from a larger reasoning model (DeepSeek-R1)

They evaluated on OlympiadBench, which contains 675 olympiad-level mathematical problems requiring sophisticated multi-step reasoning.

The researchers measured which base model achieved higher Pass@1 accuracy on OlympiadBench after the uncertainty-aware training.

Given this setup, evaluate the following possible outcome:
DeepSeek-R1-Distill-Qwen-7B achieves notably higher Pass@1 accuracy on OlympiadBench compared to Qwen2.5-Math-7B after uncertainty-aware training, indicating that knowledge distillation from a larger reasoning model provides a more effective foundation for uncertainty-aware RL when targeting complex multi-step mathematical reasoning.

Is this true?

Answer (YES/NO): YES